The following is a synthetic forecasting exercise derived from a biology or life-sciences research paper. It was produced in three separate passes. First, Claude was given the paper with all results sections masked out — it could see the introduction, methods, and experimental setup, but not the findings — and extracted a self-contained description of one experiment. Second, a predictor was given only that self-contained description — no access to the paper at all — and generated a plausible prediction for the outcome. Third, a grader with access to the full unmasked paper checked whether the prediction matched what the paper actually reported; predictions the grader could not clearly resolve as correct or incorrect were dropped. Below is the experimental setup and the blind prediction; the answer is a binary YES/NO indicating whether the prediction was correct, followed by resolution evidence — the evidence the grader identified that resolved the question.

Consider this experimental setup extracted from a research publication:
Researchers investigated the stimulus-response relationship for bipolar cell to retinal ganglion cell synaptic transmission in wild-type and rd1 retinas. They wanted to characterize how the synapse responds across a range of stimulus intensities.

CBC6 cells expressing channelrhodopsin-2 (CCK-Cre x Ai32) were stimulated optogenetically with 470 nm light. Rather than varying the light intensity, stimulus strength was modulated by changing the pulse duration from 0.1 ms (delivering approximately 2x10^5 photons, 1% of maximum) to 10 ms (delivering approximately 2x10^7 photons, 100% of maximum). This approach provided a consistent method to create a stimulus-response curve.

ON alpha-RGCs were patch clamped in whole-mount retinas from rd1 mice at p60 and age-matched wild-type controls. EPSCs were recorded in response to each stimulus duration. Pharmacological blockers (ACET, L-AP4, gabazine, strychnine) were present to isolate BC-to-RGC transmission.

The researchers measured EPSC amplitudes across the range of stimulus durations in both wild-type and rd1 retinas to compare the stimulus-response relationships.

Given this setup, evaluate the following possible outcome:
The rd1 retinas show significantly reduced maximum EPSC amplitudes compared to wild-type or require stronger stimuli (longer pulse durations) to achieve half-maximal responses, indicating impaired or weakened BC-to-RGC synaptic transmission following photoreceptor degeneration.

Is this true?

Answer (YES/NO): YES